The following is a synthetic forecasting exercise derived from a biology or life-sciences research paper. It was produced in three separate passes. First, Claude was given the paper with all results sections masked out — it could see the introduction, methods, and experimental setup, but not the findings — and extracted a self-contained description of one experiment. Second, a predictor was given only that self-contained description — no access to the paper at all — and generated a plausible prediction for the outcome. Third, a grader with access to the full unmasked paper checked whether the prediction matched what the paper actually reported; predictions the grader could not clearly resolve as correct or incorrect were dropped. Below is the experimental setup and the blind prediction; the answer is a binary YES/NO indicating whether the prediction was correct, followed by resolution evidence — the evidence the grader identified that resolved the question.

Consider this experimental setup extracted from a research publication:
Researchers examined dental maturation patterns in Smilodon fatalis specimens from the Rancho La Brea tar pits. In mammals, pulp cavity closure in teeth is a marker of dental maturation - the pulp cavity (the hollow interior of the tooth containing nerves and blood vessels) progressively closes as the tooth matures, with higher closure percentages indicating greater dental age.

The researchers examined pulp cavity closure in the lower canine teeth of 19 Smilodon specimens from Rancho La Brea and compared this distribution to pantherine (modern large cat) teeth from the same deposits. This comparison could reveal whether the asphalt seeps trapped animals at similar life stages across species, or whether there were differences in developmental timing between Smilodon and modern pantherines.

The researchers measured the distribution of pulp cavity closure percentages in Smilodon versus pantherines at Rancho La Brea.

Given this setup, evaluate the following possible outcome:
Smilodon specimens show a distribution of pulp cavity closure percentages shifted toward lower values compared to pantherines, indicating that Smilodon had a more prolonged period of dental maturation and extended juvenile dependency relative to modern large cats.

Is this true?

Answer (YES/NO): NO